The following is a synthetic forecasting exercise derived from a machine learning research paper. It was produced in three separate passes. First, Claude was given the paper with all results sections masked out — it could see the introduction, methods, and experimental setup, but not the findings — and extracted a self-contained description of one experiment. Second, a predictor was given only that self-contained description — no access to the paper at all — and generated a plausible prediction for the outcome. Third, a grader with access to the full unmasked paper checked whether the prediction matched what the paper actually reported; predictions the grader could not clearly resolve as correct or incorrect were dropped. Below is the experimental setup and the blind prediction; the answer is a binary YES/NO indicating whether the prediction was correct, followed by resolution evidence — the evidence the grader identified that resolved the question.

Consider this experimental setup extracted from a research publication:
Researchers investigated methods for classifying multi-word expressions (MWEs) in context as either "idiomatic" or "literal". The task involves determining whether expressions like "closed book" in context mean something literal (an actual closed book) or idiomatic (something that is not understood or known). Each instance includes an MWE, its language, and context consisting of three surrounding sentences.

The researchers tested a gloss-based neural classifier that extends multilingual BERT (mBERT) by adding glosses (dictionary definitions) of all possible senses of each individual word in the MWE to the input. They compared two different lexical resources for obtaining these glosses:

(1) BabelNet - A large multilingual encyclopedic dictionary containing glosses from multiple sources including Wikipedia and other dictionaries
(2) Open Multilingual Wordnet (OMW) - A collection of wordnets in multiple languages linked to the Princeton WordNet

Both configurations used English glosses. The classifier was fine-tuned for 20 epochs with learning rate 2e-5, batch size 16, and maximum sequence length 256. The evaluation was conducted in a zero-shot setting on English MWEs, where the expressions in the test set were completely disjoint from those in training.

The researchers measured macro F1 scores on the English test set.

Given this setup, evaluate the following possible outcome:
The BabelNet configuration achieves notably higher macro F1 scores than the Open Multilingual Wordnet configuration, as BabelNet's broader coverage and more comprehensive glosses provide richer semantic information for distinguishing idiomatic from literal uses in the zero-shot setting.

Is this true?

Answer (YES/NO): YES